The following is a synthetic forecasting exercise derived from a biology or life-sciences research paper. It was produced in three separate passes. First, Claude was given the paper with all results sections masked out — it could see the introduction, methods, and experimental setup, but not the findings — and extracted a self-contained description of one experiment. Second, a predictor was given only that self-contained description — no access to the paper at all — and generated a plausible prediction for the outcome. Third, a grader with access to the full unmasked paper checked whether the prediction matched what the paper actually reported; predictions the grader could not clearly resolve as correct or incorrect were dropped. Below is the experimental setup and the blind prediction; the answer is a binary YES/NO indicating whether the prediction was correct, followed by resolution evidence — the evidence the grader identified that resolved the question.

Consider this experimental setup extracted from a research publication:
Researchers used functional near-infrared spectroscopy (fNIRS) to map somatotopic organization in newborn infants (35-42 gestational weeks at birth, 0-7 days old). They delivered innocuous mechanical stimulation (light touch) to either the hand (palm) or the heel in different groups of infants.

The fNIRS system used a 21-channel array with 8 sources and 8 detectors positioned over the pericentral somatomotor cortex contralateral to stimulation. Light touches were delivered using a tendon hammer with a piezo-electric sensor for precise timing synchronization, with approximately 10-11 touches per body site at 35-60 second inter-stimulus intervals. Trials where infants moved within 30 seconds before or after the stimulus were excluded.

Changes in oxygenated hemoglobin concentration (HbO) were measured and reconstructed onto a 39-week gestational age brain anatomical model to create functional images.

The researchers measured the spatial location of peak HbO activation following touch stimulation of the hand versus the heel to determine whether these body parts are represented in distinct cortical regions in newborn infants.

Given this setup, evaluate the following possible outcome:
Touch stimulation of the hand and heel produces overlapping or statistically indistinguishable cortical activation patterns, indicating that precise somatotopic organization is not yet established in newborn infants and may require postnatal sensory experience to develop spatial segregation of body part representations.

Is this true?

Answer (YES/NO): NO